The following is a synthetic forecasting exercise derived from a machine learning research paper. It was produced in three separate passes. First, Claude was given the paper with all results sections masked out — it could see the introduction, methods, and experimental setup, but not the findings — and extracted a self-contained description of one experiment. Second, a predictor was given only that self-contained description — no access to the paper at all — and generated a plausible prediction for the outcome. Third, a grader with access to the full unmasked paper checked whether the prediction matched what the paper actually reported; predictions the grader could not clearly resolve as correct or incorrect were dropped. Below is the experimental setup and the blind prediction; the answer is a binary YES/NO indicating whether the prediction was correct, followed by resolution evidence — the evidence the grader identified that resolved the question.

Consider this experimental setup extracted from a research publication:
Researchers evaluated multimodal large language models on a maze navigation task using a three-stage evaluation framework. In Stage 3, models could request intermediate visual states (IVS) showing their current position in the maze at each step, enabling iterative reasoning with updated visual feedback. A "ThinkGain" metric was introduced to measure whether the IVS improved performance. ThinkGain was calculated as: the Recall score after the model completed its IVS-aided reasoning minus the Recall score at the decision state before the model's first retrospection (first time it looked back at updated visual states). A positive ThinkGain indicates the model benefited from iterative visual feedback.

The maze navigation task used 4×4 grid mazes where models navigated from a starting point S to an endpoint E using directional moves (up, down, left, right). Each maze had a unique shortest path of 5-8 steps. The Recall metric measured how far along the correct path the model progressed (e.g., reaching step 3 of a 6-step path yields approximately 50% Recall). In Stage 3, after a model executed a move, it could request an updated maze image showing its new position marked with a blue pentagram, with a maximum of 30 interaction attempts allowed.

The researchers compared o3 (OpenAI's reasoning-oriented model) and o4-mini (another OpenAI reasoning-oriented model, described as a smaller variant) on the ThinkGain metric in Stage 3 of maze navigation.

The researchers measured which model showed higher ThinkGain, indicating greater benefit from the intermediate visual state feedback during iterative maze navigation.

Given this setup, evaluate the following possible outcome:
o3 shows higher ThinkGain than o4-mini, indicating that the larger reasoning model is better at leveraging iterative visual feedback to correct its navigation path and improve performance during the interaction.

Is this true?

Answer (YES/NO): YES